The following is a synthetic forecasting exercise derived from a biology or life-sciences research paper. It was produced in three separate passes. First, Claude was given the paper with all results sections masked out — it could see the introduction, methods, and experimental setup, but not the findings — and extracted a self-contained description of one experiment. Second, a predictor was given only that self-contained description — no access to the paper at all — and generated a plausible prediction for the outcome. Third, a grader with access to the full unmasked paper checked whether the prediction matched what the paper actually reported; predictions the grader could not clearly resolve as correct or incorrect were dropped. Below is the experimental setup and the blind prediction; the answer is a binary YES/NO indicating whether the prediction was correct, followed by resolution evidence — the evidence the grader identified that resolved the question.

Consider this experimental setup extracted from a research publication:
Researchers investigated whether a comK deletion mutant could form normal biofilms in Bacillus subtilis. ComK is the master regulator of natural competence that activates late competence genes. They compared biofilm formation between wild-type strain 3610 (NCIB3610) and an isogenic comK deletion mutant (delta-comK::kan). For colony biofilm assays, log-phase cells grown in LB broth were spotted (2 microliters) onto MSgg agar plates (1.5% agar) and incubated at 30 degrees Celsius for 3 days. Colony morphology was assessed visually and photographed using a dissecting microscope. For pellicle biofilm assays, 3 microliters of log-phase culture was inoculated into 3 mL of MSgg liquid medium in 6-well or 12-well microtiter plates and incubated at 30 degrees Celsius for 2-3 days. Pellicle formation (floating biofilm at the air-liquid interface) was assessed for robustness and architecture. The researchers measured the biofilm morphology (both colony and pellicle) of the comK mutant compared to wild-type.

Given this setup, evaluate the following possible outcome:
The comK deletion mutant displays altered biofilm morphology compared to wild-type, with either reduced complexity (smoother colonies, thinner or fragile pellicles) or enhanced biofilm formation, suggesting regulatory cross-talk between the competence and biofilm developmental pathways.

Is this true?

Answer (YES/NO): NO